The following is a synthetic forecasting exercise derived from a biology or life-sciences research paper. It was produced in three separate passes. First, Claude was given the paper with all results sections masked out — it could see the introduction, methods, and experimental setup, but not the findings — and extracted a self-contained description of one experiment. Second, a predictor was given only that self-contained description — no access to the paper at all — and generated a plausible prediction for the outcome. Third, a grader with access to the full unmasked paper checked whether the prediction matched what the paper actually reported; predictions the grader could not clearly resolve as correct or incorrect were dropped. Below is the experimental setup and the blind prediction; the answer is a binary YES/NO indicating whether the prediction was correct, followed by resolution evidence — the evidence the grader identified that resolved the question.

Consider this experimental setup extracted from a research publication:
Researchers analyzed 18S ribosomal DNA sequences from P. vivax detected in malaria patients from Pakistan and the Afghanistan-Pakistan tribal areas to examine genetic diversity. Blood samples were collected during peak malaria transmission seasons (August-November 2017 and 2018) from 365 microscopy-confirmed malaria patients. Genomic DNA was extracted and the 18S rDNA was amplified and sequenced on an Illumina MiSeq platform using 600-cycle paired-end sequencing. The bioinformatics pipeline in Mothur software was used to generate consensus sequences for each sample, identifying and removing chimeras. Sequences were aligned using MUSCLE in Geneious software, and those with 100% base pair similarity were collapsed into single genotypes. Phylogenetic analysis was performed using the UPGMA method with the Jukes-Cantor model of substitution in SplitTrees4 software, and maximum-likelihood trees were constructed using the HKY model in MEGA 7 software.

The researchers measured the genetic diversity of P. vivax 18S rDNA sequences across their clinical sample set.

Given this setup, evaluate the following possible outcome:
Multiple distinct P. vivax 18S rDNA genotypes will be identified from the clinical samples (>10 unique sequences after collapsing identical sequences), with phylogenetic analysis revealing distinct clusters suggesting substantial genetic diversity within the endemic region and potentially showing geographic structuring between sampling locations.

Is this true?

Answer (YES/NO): YES